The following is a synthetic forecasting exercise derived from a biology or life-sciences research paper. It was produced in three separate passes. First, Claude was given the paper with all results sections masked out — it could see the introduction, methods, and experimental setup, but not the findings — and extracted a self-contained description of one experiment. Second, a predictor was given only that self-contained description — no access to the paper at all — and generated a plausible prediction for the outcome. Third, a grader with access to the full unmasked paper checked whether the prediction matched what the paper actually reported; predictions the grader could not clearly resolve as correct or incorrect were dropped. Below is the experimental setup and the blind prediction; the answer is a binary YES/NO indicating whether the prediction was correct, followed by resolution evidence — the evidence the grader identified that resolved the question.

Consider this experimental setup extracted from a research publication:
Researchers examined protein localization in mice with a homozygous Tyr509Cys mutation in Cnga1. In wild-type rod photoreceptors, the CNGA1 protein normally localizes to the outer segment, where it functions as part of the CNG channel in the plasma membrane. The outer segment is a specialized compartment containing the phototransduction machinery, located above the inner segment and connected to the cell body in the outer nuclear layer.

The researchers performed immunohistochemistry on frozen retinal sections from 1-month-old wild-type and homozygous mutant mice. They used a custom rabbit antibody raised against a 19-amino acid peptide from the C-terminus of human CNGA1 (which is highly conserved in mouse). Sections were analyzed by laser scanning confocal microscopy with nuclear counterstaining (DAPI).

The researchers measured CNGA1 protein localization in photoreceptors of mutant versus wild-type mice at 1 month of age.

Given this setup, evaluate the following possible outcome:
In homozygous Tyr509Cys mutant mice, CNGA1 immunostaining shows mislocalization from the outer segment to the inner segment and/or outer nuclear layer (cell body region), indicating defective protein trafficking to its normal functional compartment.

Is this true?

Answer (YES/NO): NO